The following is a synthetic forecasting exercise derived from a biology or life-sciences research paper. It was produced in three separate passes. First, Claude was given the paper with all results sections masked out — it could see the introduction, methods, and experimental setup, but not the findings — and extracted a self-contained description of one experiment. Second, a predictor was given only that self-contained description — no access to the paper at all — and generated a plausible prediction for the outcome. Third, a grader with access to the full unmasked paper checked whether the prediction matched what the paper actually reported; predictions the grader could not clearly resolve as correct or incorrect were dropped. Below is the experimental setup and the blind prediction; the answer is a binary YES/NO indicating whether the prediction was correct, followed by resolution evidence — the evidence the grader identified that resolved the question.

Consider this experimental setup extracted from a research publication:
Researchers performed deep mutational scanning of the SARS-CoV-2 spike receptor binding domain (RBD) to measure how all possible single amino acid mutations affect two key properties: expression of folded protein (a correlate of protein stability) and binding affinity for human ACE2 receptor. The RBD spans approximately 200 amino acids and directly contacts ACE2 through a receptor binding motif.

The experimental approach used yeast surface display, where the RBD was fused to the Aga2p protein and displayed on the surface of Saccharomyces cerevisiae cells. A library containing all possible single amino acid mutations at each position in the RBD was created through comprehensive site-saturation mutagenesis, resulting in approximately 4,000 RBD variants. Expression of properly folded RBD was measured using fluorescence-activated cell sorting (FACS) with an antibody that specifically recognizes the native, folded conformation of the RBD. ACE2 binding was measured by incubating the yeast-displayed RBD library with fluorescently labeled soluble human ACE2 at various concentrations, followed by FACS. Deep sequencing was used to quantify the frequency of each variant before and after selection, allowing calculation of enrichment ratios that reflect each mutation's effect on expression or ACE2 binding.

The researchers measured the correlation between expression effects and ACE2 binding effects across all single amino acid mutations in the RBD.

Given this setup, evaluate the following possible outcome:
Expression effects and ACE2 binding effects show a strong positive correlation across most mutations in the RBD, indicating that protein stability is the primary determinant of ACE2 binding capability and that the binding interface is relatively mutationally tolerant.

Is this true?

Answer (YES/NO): NO